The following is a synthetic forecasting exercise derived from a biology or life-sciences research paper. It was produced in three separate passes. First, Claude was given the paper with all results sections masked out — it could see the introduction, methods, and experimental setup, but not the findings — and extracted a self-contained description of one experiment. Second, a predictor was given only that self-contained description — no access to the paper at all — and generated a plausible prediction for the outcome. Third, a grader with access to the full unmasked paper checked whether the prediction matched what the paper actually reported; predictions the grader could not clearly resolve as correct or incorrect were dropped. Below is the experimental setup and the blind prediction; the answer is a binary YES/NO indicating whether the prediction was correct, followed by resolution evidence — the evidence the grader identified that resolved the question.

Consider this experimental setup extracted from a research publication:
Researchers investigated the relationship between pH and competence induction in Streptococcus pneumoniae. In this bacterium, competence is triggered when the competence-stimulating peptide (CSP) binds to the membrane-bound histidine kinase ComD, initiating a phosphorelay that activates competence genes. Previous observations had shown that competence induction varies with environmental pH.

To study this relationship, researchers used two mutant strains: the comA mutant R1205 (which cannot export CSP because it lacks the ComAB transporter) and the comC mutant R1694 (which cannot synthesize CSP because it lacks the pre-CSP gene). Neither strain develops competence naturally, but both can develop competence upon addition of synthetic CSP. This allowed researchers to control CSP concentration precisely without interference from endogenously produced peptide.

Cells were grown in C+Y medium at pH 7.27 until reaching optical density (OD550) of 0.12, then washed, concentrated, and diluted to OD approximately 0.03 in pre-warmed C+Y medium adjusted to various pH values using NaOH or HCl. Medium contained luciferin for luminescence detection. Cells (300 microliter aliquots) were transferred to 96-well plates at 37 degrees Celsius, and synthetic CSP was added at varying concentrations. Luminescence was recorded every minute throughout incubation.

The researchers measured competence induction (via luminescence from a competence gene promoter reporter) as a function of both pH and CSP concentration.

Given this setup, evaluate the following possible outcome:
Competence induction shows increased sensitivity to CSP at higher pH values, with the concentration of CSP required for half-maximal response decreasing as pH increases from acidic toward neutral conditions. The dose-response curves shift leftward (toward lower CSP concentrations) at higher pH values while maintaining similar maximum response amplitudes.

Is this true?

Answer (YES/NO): NO